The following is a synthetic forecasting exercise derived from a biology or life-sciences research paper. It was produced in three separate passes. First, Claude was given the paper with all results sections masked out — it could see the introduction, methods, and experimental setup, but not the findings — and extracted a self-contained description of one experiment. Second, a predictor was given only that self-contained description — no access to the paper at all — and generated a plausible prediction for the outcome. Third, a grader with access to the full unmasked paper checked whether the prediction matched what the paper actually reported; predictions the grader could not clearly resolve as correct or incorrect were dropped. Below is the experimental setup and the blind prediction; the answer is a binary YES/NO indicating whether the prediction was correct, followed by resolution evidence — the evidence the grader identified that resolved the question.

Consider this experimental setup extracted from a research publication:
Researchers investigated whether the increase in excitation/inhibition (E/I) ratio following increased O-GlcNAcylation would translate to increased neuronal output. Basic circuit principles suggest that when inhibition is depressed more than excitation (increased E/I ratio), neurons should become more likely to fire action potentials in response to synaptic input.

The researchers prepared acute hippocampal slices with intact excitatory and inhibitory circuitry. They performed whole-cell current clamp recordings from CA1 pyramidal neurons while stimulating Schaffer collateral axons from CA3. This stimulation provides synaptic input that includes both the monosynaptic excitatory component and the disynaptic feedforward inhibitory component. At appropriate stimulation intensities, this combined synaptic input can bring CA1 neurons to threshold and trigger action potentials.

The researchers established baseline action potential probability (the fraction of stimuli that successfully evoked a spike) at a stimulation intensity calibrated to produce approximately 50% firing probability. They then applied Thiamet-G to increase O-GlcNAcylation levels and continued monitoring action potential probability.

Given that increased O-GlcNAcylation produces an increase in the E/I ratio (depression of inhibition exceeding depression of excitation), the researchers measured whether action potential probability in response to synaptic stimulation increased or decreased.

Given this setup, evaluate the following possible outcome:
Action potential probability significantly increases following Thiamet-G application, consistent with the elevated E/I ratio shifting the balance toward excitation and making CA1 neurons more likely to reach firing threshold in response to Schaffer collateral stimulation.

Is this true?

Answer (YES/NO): NO